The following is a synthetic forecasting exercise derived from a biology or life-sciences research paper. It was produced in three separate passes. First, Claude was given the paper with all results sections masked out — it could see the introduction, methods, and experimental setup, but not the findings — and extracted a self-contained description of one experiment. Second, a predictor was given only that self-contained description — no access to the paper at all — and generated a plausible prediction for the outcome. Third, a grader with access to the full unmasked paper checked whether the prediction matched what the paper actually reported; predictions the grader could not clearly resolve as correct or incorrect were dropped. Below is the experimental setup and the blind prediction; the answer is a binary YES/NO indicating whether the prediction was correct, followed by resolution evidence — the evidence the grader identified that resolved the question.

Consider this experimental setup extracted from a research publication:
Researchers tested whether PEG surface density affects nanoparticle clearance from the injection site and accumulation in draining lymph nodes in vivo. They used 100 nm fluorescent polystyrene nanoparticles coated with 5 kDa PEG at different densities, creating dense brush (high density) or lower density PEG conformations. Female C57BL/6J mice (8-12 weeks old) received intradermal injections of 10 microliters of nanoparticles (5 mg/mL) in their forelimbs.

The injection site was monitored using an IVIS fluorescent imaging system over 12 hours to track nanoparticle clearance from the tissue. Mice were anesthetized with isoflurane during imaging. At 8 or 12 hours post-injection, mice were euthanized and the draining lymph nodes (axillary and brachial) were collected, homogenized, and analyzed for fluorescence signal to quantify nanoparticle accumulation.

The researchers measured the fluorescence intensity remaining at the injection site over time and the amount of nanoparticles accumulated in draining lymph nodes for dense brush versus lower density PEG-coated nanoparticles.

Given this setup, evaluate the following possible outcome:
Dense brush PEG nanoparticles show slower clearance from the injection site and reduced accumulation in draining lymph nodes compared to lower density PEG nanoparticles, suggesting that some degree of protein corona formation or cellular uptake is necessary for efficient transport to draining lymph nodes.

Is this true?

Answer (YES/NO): NO